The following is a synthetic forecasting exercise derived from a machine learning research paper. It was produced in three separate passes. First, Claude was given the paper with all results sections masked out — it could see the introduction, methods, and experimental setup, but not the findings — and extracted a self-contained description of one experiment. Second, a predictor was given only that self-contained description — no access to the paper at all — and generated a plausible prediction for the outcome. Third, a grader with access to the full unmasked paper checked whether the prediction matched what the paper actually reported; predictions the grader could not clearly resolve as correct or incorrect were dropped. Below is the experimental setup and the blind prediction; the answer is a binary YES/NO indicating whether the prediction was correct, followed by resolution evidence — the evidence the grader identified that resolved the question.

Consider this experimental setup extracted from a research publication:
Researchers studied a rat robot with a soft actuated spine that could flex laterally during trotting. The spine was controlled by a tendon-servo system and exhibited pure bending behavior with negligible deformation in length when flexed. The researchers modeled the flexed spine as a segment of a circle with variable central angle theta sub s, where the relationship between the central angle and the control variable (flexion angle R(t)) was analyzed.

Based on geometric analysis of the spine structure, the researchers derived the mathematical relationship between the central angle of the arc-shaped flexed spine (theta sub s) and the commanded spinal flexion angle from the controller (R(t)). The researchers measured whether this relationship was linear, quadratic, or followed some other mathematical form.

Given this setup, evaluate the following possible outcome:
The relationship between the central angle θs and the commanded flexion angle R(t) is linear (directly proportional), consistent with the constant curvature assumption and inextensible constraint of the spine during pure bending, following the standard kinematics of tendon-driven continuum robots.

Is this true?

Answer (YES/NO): YES